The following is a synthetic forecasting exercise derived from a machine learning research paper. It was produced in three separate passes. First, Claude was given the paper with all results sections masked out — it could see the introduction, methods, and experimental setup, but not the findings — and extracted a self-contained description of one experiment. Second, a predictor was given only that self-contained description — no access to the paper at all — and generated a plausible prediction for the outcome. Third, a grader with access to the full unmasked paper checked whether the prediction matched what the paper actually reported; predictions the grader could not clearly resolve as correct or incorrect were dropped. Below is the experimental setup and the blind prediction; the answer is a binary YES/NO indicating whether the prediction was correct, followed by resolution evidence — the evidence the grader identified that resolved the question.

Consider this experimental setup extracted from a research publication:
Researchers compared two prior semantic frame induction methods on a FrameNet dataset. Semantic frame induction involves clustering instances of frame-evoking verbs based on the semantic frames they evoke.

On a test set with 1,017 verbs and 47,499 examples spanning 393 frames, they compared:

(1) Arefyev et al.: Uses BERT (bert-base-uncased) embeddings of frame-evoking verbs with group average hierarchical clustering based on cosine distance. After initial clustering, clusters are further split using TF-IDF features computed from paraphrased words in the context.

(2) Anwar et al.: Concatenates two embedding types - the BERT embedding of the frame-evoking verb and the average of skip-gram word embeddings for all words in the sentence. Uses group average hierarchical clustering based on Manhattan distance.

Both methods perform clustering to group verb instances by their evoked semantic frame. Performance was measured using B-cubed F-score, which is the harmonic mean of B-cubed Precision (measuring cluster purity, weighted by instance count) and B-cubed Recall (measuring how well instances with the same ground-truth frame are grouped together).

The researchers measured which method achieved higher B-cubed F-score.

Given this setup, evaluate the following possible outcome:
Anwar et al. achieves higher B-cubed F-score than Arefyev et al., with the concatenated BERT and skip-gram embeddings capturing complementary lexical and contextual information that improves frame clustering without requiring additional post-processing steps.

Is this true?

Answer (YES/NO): NO